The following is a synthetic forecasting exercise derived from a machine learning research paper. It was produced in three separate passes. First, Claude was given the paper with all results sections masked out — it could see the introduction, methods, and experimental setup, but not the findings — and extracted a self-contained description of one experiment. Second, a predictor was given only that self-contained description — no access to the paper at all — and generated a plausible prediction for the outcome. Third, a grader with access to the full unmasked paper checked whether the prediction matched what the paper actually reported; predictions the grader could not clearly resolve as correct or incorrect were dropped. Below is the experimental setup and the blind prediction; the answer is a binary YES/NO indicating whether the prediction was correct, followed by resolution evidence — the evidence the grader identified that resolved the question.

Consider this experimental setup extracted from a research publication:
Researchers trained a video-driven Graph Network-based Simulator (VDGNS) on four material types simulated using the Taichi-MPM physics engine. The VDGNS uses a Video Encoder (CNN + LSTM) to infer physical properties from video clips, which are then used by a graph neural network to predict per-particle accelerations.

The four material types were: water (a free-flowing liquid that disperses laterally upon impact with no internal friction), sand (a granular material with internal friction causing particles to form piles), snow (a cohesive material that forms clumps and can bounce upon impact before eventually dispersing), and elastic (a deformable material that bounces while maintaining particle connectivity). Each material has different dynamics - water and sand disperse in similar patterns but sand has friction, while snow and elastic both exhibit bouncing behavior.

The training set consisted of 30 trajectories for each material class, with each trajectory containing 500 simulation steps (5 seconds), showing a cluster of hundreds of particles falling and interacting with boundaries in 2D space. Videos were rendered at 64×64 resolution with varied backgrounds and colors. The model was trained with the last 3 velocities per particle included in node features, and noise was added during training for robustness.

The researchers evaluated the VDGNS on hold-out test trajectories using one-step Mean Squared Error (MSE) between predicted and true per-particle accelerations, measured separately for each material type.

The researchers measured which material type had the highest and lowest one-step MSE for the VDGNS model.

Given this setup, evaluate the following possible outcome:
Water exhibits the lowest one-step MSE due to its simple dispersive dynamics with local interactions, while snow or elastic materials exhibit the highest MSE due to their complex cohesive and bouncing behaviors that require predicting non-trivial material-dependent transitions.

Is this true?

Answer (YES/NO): NO